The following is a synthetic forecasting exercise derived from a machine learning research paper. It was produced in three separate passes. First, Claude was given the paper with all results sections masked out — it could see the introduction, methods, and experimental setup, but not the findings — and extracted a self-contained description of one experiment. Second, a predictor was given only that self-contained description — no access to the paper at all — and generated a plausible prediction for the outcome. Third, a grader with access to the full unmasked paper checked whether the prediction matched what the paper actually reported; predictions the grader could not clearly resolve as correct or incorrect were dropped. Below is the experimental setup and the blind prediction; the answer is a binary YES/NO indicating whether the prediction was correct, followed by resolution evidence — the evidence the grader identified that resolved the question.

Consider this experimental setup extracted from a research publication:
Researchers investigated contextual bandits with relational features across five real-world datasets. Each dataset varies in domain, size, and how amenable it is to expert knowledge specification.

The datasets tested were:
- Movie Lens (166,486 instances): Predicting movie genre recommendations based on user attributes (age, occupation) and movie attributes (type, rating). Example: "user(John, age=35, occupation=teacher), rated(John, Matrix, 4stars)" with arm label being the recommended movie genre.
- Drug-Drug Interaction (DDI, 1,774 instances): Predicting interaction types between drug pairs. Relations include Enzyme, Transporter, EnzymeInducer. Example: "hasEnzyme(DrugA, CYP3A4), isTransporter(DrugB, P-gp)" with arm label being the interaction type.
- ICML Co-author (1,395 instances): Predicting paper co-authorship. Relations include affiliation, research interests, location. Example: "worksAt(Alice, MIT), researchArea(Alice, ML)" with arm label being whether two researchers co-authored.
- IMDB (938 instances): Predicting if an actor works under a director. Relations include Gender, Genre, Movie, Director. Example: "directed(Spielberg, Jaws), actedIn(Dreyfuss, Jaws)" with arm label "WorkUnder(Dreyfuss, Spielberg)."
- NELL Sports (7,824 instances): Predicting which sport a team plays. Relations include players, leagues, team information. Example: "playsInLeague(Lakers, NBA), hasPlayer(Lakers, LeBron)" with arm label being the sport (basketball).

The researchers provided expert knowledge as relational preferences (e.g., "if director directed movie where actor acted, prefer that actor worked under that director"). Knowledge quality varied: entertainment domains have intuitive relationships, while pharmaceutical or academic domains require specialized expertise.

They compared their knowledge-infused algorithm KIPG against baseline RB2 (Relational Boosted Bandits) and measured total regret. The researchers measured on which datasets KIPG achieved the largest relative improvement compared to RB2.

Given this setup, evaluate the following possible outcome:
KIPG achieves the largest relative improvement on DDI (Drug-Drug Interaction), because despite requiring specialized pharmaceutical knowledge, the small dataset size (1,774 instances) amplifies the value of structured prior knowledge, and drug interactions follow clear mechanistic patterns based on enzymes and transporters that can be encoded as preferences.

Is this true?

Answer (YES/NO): NO